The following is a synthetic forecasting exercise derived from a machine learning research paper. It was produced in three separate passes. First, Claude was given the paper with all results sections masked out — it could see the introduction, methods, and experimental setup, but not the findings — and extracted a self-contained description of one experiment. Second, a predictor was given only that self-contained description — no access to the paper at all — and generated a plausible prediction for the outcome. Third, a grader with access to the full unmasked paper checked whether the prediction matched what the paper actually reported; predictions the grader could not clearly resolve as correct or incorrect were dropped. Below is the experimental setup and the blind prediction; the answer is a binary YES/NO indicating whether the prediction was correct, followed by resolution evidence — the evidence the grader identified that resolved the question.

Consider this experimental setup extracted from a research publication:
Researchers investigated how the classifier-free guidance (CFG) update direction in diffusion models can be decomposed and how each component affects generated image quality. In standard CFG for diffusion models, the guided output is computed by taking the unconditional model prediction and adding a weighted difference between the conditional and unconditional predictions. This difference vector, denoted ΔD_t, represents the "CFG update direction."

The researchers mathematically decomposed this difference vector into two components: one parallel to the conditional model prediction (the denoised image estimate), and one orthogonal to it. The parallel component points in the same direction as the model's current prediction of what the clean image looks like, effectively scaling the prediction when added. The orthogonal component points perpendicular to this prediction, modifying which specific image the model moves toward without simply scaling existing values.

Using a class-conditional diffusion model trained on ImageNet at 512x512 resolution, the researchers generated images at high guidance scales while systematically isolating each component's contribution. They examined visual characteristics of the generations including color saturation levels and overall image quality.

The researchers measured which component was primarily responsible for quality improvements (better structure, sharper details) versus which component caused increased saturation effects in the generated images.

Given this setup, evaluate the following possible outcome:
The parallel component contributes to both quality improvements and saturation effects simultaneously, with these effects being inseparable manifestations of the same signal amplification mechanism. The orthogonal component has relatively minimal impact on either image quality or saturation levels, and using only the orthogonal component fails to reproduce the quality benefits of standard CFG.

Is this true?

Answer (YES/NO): NO